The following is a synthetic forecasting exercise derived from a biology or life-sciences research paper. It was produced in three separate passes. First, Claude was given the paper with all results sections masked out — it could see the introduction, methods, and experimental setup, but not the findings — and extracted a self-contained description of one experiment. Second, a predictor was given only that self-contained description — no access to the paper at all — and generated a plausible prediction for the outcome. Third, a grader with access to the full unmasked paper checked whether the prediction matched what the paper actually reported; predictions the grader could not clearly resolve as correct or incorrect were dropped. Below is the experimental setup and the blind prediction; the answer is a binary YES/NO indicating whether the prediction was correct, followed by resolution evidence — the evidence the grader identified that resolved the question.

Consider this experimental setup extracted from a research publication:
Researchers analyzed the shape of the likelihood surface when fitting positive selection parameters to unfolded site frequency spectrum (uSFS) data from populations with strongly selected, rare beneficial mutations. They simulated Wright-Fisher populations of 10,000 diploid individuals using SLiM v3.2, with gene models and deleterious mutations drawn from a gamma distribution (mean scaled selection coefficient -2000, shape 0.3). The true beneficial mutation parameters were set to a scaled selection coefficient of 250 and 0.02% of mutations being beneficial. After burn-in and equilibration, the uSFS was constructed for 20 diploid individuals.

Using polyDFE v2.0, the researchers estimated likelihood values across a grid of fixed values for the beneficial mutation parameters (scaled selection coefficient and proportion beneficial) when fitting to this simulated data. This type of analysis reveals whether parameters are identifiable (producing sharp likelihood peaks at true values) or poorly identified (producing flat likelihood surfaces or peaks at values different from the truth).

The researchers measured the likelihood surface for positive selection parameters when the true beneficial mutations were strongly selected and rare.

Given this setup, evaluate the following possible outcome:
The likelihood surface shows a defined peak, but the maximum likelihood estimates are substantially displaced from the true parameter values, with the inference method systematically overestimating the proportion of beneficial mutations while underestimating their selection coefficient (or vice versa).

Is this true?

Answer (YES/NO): NO